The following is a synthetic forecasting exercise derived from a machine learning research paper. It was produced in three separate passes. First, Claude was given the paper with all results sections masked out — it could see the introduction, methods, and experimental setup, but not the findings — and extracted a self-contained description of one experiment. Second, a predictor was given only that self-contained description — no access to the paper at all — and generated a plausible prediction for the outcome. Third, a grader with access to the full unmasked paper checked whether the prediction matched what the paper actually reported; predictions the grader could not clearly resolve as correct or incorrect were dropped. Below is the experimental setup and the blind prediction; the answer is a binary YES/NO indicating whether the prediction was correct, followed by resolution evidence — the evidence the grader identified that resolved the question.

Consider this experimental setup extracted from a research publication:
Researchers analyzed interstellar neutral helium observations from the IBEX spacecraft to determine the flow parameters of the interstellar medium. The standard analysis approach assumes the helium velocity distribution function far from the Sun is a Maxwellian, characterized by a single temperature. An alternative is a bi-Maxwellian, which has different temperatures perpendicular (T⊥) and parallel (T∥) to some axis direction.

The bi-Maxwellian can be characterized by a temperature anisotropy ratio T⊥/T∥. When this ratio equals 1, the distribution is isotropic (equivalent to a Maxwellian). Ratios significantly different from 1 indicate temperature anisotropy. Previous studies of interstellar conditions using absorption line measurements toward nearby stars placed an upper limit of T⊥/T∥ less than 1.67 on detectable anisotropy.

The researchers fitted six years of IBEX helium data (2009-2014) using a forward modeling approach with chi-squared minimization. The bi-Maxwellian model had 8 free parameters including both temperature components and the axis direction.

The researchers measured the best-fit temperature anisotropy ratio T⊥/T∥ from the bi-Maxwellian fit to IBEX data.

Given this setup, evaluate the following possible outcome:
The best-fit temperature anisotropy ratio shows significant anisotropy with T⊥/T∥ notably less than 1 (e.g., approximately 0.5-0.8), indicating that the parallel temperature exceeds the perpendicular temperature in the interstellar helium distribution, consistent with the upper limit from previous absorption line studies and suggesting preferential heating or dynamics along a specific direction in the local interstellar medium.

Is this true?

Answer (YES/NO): NO